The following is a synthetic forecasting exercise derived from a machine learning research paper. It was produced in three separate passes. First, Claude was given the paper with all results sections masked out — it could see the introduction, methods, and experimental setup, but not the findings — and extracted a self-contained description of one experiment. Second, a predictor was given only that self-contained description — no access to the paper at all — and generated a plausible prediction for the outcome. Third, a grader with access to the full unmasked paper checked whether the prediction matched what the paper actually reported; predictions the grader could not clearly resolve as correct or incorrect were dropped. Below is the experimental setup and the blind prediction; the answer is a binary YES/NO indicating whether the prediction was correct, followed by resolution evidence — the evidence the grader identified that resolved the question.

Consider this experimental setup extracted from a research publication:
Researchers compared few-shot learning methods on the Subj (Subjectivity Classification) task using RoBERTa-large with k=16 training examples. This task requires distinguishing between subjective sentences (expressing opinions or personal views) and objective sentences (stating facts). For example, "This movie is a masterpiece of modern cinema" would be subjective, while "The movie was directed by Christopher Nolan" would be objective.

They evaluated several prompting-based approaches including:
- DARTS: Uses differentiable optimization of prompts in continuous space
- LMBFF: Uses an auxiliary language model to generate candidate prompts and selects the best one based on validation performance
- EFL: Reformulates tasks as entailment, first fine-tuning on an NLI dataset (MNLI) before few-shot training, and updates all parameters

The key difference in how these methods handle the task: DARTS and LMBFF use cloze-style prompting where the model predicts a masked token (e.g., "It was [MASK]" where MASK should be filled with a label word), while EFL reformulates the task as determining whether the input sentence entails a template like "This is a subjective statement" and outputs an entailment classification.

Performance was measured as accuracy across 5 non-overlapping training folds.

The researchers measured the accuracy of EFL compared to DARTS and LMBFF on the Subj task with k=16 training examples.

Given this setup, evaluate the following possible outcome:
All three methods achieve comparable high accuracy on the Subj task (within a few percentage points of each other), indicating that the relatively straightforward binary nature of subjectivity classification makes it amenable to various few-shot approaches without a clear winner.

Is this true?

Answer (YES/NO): NO